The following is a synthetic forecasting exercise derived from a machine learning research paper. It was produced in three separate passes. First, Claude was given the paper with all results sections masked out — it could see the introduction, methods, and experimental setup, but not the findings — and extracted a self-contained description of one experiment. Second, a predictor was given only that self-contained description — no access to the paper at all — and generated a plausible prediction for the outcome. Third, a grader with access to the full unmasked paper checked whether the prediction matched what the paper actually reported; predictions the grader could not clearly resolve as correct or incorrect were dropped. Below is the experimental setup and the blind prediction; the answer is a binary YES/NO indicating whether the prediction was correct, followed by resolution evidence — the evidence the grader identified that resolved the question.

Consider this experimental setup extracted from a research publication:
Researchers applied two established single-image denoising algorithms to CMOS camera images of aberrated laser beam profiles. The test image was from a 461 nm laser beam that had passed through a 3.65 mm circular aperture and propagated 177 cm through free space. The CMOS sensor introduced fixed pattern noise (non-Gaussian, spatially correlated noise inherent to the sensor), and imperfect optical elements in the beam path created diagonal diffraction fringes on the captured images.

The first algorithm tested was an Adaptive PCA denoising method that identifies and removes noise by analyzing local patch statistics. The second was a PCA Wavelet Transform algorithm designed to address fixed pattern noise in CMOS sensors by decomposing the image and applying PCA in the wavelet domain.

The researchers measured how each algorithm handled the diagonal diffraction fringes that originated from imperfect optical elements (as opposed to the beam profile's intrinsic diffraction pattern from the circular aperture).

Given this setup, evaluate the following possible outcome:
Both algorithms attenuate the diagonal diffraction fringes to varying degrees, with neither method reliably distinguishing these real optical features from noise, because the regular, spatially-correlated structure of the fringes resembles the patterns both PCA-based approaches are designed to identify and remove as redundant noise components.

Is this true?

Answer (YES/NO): NO